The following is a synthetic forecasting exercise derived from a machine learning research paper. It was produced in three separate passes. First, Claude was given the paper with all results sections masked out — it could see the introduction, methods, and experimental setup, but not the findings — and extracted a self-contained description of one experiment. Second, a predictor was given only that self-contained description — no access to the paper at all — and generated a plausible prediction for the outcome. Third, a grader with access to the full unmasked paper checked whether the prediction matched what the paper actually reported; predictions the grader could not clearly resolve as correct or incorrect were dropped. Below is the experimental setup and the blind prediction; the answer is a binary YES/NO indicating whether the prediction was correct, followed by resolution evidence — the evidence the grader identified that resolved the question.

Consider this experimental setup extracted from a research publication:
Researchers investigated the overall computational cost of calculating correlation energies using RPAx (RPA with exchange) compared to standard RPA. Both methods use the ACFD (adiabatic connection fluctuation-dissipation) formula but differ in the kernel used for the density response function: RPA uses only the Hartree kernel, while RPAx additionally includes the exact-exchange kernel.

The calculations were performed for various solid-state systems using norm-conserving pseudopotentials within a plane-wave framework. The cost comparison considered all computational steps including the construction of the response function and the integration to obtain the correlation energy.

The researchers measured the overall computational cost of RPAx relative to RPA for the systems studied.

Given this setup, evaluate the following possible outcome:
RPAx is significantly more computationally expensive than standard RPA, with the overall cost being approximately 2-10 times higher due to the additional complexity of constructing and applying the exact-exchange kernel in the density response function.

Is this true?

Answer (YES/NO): NO